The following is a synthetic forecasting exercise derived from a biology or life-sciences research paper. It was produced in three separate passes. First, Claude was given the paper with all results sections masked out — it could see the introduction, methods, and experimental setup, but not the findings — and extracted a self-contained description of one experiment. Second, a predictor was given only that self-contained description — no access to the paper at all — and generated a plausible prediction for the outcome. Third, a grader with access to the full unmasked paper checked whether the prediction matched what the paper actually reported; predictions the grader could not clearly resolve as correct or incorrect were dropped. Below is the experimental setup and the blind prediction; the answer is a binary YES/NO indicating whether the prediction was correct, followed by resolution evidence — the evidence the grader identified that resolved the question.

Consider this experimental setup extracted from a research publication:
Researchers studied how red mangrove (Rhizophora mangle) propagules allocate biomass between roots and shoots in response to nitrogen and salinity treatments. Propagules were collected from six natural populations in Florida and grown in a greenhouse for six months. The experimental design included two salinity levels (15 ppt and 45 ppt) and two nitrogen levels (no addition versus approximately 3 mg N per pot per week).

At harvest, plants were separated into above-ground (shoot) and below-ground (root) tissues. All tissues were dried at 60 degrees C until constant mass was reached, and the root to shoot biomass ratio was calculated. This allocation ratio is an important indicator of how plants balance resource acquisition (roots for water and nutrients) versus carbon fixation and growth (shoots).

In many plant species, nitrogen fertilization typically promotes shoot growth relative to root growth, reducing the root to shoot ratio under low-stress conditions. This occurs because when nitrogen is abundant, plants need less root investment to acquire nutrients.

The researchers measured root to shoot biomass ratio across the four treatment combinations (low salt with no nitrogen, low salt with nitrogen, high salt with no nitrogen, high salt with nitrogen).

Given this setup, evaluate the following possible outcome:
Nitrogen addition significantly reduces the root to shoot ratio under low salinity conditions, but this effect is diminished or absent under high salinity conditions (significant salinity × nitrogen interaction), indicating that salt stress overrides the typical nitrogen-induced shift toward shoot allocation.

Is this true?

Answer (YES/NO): NO